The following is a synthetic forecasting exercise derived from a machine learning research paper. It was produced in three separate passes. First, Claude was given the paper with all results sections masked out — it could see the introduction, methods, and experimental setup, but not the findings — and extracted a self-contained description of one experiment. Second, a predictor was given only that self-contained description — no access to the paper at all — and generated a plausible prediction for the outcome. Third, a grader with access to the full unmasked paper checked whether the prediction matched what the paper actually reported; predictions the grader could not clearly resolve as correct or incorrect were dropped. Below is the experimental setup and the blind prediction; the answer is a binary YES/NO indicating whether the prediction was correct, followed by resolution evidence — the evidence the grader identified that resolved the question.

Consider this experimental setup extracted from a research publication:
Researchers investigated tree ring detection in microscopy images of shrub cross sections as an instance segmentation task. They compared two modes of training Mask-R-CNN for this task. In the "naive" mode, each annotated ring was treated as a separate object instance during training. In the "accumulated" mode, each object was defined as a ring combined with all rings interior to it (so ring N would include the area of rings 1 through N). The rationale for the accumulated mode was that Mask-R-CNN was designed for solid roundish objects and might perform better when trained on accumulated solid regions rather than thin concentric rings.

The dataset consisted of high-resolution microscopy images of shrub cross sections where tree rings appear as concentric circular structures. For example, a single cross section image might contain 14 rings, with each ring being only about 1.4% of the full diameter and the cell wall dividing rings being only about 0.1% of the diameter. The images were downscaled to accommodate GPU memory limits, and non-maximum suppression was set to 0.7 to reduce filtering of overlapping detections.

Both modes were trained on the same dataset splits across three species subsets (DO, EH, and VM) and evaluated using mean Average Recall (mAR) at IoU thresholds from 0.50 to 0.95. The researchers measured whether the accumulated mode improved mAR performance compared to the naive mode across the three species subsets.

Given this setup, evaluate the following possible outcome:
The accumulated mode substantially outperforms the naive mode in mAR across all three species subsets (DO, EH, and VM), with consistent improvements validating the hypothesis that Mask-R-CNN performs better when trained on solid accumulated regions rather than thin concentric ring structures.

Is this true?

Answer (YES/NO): NO